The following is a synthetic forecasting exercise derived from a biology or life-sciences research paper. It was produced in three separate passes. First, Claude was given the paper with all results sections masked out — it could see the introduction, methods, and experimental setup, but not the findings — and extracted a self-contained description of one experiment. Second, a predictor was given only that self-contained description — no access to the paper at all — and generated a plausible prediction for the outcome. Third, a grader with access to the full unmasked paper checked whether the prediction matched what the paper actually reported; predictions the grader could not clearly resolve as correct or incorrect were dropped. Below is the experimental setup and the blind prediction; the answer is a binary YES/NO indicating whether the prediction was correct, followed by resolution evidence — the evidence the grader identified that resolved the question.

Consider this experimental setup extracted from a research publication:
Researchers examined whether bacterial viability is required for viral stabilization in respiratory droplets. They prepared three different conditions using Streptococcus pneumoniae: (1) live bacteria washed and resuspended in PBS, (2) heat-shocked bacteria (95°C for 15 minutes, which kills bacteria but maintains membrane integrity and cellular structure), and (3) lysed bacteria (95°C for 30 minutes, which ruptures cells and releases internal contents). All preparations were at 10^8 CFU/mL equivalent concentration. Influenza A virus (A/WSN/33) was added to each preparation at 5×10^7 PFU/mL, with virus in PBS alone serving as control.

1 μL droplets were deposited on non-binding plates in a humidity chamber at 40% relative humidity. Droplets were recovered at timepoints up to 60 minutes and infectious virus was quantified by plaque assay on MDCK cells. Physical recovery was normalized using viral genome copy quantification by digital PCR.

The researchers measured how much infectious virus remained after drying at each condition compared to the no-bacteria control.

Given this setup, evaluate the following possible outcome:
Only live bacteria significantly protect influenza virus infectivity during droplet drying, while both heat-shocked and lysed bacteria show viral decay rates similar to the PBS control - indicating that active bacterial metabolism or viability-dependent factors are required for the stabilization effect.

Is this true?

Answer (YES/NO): NO